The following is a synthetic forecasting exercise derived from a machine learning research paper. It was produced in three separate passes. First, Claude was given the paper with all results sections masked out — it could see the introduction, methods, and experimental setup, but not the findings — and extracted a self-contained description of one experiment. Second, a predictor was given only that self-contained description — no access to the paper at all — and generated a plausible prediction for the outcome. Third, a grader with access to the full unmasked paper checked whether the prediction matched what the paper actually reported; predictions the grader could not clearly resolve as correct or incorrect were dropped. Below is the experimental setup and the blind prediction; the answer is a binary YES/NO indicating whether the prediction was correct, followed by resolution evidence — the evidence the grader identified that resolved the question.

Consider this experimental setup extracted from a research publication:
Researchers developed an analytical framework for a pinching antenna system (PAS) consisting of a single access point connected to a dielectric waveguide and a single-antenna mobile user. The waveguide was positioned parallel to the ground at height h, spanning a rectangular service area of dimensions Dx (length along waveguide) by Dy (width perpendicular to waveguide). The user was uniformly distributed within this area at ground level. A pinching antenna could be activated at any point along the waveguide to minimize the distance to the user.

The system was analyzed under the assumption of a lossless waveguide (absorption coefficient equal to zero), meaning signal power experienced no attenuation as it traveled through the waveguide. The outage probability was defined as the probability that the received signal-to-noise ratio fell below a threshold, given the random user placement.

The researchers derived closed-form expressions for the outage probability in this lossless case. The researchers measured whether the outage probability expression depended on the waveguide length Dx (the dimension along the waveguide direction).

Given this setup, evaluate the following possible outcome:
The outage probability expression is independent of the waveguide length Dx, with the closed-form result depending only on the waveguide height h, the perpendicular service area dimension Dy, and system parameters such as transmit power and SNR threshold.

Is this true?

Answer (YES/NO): YES